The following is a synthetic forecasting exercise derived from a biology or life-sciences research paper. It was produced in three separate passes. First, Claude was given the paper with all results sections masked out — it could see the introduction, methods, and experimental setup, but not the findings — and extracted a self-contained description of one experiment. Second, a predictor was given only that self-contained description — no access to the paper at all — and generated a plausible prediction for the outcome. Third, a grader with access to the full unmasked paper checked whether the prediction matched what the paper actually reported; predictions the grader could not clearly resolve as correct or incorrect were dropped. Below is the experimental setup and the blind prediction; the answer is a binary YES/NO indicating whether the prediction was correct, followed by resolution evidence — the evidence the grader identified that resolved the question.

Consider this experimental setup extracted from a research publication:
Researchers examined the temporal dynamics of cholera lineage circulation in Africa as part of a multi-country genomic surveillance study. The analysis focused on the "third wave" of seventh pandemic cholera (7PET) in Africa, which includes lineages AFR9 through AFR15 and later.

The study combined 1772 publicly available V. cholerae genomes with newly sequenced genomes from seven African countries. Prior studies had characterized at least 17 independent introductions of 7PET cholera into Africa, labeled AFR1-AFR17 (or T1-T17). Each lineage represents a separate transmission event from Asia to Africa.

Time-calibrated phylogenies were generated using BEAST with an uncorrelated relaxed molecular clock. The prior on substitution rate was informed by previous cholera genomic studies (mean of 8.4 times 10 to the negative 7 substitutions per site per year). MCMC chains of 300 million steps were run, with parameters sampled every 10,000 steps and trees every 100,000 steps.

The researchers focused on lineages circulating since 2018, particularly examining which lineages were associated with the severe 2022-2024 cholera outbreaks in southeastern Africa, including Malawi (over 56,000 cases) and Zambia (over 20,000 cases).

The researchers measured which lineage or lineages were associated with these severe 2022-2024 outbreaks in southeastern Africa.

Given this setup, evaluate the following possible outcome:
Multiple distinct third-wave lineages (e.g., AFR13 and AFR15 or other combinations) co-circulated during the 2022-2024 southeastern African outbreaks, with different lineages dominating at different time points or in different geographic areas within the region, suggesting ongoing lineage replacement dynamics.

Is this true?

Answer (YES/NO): NO